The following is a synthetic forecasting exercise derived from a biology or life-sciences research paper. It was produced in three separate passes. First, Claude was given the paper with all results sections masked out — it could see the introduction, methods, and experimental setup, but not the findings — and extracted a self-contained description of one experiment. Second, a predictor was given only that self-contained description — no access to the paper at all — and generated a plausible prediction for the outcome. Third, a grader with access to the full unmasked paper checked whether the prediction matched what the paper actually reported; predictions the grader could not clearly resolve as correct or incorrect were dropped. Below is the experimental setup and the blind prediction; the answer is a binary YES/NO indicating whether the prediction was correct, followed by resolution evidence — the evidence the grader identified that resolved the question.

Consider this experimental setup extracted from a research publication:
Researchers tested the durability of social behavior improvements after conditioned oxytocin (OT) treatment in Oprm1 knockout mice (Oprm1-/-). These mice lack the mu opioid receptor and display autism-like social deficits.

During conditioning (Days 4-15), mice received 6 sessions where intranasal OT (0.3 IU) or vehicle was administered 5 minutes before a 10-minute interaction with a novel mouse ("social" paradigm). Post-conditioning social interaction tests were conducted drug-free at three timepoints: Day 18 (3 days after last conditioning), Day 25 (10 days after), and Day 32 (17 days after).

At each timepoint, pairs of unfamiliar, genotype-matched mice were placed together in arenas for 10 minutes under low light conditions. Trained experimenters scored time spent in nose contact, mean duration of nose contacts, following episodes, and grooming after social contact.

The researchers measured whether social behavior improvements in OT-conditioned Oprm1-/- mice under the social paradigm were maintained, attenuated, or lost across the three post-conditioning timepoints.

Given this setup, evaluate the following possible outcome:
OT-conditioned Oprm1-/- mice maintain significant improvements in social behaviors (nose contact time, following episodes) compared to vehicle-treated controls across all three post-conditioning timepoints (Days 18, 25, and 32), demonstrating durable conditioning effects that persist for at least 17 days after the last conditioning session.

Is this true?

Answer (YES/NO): NO